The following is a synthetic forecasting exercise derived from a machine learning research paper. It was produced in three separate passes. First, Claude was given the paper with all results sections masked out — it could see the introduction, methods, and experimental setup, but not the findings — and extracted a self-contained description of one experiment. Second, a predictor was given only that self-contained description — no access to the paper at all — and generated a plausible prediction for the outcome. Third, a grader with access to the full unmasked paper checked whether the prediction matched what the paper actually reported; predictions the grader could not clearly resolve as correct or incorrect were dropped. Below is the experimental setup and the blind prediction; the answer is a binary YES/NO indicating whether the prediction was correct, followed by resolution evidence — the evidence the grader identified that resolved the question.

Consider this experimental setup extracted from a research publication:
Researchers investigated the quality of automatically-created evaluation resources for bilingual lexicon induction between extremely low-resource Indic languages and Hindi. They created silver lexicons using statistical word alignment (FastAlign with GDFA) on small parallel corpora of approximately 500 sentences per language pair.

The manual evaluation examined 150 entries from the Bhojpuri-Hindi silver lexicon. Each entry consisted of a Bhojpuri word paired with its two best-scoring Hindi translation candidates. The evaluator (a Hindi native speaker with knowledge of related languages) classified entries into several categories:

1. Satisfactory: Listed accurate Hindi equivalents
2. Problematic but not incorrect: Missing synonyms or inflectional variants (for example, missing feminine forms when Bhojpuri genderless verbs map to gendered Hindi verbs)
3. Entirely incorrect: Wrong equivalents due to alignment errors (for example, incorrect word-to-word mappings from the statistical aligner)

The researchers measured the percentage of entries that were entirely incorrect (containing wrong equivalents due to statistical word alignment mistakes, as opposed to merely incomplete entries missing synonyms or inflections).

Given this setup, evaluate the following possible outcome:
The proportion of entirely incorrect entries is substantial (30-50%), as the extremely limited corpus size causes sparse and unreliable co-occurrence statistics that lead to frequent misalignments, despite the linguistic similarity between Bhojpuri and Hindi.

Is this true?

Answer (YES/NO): NO